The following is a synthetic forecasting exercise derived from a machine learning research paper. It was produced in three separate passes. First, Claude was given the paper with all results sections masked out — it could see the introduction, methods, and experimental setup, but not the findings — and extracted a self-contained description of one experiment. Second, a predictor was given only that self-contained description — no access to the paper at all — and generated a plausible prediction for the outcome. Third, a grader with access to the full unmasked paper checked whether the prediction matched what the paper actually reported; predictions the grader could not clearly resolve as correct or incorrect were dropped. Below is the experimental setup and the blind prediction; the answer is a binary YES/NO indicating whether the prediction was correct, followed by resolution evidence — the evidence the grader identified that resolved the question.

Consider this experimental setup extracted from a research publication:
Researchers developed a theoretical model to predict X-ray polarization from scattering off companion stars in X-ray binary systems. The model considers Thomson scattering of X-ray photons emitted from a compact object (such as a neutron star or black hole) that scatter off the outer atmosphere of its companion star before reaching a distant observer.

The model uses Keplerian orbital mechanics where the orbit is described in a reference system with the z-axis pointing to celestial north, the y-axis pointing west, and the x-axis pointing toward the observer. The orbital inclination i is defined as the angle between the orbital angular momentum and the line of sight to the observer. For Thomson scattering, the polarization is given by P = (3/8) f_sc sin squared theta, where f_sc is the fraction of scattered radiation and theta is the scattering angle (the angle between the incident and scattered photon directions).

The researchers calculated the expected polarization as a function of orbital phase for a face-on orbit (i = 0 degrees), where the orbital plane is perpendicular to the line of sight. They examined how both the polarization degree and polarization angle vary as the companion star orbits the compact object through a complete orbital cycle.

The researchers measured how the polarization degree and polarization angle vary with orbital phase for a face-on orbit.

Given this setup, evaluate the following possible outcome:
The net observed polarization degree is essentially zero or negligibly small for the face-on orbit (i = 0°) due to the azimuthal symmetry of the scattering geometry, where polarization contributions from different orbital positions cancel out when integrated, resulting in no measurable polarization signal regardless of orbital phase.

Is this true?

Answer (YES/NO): NO